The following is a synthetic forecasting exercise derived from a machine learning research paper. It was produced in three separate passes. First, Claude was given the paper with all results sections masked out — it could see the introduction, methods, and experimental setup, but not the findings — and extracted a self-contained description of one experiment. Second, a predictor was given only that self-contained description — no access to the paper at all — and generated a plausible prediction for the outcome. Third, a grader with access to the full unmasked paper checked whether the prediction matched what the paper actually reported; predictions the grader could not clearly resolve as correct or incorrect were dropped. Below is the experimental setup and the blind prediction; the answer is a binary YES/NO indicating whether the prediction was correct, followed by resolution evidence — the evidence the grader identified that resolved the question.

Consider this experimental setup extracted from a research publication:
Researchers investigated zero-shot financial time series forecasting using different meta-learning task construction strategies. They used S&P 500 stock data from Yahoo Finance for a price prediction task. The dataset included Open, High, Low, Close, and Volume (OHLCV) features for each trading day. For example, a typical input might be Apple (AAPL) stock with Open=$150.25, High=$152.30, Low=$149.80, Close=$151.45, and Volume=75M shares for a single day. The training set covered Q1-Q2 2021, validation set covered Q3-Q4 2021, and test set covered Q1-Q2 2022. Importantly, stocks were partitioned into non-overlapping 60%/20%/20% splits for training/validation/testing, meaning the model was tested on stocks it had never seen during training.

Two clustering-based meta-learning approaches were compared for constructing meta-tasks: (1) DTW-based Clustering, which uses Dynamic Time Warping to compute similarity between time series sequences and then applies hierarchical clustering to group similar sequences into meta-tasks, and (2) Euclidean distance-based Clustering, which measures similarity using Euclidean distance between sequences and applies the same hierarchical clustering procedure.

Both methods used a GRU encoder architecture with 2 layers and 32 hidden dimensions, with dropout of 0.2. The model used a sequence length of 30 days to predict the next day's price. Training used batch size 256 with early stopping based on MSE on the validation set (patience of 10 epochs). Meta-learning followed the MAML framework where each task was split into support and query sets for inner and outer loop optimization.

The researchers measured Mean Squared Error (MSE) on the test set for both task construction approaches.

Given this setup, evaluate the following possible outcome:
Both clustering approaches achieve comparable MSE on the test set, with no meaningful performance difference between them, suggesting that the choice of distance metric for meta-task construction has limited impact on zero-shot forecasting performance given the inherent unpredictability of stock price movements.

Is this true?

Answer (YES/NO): NO